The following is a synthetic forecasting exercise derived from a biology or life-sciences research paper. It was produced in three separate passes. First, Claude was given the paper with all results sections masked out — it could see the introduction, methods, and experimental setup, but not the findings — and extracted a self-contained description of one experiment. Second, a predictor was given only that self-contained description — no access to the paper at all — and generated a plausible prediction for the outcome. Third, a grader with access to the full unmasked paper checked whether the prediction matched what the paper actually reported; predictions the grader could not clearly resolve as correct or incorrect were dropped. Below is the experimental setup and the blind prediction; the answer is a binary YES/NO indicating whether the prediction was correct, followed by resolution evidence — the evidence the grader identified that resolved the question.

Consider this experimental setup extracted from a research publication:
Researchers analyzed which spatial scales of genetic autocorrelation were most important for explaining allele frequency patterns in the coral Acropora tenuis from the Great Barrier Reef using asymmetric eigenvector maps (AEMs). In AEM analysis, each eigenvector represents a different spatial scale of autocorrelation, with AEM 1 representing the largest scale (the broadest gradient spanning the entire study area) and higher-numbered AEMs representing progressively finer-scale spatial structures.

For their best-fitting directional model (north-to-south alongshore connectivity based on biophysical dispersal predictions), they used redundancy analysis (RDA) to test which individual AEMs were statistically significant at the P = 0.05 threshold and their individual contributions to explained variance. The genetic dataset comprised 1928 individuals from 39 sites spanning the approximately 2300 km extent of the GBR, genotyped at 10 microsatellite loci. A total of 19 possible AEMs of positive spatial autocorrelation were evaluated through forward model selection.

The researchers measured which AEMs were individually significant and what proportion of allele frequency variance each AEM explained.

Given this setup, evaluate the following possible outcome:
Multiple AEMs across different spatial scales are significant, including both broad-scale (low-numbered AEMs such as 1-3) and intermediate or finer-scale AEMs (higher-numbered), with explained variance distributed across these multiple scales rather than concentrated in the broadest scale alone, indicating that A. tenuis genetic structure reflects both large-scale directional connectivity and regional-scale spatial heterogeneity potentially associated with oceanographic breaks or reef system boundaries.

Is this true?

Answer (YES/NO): YES